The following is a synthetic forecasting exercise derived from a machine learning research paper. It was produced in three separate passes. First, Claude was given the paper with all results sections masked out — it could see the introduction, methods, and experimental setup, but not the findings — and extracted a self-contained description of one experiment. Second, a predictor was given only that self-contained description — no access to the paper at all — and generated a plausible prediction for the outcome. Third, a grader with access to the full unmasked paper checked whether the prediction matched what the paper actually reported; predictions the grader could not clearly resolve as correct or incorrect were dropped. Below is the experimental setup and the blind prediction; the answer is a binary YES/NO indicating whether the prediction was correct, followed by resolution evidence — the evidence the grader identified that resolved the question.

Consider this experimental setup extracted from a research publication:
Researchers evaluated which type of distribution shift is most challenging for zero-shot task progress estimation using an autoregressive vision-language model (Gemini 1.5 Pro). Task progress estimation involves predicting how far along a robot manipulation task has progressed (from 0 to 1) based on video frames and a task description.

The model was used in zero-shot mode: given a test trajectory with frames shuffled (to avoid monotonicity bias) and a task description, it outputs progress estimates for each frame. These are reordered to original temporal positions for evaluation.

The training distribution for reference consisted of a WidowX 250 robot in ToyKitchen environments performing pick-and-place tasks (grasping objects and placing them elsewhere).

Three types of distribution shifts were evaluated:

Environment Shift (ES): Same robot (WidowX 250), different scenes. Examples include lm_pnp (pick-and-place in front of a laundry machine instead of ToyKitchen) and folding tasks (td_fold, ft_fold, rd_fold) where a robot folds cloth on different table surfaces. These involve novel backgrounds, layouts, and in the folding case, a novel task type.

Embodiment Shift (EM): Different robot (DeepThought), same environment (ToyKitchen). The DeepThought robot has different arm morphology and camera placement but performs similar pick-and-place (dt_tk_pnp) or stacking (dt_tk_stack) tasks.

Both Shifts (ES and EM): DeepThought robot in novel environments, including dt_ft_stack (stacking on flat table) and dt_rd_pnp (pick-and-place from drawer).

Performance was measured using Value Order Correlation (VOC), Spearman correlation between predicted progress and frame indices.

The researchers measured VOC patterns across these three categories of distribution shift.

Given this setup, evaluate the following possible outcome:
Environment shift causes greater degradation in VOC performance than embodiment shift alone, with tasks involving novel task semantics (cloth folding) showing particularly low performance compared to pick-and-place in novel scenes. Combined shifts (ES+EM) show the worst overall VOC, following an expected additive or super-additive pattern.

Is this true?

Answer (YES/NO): NO